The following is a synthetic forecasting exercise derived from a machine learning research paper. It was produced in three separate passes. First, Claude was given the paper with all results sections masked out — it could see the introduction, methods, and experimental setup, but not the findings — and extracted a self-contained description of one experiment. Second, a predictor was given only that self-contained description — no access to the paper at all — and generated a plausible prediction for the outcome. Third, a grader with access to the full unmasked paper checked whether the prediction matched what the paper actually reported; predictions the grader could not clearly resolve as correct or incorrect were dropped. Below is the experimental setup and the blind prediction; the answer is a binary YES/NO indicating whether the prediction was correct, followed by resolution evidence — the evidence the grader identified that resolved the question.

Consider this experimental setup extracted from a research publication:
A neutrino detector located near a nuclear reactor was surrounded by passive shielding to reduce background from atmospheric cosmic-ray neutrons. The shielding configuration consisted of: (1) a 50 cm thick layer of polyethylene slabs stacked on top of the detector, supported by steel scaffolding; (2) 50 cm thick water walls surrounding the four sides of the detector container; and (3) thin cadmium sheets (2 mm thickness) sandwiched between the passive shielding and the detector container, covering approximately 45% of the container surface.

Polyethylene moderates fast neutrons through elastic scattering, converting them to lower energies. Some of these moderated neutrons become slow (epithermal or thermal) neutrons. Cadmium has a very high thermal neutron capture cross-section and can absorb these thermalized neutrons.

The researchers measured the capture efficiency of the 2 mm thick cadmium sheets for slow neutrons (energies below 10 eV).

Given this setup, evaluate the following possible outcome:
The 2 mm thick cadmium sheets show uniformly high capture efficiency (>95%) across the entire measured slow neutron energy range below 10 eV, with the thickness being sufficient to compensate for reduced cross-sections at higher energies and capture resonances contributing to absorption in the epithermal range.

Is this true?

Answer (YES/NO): NO